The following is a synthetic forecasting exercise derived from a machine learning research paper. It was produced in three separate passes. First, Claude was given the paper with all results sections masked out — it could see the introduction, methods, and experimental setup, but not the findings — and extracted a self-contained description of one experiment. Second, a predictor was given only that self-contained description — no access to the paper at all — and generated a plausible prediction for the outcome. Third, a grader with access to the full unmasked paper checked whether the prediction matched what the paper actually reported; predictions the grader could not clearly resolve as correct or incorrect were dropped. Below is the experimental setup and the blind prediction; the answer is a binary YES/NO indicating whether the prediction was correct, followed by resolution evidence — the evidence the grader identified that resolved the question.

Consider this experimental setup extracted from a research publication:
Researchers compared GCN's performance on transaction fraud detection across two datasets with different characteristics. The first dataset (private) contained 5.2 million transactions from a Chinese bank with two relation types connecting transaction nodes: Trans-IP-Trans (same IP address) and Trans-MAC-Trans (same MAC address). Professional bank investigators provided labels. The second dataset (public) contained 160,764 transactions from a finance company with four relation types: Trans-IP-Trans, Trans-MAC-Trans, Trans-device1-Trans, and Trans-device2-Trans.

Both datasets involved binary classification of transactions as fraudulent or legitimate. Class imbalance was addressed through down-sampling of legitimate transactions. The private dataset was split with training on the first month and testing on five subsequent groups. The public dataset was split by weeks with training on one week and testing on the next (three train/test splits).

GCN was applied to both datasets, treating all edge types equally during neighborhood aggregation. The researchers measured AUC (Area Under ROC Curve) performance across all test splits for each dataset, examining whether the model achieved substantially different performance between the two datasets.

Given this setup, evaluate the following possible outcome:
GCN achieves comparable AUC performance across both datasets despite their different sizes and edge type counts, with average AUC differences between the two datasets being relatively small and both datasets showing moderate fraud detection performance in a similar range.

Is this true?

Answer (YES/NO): NO